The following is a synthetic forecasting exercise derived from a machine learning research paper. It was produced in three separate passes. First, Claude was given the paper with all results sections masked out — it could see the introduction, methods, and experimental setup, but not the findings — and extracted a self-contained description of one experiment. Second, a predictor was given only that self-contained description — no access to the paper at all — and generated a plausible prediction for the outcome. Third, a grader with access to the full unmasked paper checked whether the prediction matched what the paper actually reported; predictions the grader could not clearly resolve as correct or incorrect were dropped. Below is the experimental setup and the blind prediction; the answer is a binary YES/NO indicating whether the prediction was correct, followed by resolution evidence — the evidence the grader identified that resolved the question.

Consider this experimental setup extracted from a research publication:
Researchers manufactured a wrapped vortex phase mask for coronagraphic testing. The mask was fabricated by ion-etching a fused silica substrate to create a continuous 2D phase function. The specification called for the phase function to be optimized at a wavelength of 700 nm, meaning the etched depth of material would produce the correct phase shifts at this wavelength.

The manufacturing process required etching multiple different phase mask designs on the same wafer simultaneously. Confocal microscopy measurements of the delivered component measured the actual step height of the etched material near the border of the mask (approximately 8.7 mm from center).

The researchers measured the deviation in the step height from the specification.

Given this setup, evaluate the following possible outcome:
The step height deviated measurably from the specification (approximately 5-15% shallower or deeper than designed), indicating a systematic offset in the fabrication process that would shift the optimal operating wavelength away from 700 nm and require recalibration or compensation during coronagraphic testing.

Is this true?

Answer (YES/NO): YES